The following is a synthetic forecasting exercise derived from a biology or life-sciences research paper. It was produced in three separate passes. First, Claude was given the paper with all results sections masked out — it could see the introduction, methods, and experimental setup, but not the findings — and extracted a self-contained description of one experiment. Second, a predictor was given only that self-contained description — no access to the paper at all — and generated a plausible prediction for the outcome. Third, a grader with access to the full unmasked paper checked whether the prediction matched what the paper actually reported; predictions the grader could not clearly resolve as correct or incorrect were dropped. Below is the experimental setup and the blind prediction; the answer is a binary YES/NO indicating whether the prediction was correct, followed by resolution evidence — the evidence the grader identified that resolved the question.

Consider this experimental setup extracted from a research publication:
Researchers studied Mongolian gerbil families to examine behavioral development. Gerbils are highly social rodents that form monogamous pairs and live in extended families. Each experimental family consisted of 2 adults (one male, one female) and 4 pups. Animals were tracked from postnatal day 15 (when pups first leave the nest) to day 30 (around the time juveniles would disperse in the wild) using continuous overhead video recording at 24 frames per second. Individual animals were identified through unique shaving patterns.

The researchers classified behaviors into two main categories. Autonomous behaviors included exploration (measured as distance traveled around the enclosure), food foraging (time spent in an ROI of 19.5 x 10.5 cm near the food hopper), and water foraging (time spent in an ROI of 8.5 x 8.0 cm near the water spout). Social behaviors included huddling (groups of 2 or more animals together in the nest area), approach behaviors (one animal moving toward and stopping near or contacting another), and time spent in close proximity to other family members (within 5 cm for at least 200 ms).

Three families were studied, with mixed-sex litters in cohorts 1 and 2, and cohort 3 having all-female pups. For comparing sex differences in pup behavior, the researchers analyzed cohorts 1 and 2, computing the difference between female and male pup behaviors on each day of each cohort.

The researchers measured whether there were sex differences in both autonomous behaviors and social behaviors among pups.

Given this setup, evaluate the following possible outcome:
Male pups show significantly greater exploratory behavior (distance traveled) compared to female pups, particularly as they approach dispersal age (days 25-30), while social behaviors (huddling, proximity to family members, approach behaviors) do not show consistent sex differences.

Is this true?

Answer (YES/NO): NO